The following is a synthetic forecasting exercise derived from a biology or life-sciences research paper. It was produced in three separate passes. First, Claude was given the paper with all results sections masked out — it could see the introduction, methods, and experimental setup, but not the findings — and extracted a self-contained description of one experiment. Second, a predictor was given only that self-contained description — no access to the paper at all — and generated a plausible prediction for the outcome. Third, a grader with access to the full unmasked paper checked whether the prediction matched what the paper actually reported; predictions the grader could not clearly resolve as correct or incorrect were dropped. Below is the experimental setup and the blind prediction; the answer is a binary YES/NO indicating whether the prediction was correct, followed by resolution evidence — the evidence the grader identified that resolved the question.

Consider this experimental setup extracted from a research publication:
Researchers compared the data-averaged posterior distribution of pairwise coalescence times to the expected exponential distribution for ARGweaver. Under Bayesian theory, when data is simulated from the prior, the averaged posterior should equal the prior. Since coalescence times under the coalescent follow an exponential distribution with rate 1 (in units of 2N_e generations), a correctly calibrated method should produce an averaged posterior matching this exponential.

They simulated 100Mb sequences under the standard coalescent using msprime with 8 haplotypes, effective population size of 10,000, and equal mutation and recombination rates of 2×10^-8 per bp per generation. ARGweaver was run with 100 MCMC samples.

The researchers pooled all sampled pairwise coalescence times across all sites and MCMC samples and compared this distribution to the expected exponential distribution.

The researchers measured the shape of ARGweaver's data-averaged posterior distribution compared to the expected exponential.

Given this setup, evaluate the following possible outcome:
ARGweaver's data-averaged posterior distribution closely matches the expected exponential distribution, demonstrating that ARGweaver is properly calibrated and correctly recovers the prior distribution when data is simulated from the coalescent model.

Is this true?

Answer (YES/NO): NO